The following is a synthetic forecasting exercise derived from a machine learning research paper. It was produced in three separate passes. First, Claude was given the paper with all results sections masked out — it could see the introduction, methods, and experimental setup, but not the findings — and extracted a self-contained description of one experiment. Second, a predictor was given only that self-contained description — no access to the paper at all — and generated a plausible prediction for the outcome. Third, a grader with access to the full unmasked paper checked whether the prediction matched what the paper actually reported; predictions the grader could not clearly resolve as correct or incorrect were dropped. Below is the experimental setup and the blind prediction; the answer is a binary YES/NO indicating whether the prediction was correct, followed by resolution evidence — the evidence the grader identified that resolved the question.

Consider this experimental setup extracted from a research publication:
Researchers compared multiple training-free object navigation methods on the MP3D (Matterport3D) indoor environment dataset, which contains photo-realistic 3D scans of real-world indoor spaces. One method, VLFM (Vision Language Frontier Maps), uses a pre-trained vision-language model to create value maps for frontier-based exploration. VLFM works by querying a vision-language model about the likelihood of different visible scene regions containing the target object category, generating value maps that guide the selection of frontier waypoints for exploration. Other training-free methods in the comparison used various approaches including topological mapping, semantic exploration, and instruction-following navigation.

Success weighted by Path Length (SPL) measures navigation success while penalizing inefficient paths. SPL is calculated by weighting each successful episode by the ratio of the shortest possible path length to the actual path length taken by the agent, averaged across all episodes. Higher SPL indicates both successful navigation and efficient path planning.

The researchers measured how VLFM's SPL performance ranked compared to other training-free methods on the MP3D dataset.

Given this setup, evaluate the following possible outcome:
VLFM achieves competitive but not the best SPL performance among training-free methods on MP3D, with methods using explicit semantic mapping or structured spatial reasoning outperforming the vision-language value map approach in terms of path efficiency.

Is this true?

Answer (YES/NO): NO